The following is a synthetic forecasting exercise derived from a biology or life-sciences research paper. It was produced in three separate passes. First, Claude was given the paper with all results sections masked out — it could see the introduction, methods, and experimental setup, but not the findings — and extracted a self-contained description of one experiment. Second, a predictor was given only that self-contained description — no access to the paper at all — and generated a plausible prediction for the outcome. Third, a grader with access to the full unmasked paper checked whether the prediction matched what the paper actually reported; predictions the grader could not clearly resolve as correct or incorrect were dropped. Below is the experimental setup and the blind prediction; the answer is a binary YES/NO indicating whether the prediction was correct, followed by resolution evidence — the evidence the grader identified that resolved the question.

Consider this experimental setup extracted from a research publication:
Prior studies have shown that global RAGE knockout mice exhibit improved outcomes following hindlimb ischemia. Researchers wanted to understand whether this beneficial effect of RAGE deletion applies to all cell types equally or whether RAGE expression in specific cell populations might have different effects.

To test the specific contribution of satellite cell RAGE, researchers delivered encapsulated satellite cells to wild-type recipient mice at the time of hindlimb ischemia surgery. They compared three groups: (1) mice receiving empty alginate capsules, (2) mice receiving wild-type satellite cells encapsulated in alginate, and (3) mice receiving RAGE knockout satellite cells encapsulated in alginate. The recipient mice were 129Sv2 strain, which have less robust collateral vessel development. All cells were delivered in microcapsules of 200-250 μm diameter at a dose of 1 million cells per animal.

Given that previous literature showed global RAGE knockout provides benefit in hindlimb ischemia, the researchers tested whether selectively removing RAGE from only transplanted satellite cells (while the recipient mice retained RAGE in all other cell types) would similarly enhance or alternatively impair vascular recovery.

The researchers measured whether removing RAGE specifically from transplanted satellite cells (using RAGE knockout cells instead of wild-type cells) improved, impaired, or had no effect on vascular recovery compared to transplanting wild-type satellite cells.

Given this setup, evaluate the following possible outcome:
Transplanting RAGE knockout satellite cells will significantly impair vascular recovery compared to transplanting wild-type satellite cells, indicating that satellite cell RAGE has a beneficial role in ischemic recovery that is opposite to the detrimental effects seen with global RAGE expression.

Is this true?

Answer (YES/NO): YES